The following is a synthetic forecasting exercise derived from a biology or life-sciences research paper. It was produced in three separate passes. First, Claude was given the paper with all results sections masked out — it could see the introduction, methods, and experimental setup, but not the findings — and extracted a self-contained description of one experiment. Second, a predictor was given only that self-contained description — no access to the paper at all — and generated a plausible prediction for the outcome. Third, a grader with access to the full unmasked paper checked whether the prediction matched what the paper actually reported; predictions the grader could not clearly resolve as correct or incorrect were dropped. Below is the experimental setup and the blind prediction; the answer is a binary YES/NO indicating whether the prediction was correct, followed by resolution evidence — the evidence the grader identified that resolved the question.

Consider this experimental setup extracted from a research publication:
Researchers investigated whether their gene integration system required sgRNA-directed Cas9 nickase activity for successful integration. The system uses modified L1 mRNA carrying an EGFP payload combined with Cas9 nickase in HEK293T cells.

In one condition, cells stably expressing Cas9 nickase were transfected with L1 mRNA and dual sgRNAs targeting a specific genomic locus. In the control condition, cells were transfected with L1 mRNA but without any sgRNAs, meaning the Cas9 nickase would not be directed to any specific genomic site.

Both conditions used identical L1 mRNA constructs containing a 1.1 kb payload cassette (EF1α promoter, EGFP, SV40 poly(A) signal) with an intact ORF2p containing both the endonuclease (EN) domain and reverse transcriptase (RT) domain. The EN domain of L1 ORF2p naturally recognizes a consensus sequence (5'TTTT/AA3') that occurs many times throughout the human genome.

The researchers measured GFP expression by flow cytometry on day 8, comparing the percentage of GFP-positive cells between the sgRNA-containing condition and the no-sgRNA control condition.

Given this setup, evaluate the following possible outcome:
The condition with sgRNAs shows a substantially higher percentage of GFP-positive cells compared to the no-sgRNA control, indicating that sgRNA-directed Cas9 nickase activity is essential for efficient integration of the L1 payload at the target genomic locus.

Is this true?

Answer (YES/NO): YES